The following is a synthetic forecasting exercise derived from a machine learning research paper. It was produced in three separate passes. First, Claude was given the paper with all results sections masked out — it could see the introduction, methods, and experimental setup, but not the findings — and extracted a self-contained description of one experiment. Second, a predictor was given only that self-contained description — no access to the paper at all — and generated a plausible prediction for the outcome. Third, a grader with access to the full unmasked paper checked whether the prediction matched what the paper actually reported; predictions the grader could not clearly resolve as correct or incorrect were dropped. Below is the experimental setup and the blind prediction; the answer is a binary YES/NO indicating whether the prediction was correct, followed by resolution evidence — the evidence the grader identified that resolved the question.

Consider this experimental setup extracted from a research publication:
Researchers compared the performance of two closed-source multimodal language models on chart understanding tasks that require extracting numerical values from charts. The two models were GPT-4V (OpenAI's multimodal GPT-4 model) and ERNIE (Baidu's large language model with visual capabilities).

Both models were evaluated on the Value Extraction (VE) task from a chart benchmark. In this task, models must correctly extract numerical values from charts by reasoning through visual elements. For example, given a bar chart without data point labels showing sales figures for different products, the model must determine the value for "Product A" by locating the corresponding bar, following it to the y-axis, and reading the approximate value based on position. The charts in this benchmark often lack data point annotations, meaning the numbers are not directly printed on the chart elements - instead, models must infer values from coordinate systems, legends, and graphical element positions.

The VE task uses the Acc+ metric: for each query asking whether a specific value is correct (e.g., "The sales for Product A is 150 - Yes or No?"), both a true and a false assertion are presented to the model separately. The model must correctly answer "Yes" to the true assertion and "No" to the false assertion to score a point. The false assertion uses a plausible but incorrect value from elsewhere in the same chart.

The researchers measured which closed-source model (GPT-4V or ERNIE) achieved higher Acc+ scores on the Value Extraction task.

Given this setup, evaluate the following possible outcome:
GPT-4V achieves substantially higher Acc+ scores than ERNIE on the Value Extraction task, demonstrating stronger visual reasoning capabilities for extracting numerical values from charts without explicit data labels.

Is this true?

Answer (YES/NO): NO